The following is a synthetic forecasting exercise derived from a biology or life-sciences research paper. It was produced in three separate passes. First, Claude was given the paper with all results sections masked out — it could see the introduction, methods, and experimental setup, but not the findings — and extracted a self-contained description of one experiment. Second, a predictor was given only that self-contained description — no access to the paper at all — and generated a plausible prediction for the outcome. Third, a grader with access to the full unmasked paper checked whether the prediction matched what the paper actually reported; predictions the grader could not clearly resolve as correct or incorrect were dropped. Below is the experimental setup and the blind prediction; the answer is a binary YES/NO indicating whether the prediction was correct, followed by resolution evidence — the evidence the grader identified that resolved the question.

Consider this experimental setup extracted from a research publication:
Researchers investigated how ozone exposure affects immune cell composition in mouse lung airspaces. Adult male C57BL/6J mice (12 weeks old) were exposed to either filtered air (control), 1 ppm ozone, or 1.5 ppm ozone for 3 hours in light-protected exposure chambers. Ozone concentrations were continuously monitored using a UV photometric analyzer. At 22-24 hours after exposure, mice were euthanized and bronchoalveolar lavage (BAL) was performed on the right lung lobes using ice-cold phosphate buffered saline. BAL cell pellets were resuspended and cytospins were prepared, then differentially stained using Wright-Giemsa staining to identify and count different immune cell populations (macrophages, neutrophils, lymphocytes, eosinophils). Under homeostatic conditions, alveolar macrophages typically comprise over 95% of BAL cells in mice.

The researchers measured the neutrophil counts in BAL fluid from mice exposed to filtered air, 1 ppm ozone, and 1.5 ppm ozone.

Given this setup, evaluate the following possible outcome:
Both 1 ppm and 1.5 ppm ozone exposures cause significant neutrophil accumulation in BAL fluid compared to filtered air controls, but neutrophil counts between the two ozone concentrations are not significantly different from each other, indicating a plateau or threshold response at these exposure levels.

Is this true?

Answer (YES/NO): YES